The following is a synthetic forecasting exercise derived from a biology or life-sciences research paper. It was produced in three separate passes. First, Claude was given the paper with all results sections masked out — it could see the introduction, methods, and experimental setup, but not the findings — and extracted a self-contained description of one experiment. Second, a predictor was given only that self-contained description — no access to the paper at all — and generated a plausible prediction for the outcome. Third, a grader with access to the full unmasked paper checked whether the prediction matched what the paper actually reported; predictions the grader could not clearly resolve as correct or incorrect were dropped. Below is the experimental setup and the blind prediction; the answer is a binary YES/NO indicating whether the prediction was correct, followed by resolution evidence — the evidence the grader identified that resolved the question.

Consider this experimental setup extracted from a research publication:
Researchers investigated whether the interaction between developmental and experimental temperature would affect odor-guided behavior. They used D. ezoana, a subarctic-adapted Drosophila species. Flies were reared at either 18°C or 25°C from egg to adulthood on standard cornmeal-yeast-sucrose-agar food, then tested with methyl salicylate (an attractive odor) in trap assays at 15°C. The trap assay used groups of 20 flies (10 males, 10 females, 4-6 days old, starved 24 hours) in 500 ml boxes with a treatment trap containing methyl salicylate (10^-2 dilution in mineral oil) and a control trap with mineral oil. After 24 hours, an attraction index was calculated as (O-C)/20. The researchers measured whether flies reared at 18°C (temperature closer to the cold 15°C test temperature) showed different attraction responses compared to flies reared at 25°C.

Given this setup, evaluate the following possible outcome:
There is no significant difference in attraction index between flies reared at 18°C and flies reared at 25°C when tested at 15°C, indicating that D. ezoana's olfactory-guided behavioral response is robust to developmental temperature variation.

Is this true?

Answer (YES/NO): NO